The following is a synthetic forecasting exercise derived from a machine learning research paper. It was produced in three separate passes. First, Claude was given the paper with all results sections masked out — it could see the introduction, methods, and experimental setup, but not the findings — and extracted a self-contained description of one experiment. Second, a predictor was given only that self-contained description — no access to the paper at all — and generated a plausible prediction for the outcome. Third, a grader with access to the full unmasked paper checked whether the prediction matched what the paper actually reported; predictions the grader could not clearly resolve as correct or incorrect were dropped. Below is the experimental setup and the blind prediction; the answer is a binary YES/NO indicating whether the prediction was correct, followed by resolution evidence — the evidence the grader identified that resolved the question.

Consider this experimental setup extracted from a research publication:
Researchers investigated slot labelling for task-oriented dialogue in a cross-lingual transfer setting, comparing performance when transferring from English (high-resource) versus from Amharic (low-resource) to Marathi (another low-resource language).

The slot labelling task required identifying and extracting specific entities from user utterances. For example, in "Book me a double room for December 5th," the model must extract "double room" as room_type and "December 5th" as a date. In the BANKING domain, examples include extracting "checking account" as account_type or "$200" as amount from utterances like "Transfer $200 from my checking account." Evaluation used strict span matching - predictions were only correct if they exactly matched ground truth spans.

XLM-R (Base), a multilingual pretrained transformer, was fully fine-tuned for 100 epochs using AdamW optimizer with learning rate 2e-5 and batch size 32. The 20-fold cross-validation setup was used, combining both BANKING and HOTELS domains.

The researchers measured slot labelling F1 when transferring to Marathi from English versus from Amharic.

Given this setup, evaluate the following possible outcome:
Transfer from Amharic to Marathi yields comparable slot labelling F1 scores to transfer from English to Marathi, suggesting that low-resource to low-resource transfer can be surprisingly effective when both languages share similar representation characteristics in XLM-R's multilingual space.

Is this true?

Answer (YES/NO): YES